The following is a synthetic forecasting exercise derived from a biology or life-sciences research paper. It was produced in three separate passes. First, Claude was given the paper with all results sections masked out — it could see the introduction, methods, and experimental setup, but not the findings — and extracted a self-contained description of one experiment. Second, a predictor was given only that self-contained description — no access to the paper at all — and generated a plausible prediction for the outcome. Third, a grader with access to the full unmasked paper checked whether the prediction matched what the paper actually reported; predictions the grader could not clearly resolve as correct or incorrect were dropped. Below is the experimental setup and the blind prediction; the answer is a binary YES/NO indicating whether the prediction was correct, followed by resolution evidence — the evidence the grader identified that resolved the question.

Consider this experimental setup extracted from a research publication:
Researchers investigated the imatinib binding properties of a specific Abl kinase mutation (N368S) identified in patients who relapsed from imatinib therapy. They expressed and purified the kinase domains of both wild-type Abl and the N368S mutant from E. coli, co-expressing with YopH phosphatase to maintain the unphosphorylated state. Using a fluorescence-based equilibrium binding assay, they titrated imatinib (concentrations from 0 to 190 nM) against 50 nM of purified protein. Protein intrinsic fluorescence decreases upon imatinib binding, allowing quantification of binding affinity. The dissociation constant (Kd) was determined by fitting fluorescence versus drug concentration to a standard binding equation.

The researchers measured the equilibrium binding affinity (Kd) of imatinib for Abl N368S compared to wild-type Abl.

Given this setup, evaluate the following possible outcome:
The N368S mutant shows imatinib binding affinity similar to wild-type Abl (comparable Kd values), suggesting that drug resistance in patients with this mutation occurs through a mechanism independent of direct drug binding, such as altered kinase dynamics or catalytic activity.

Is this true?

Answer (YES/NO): YES